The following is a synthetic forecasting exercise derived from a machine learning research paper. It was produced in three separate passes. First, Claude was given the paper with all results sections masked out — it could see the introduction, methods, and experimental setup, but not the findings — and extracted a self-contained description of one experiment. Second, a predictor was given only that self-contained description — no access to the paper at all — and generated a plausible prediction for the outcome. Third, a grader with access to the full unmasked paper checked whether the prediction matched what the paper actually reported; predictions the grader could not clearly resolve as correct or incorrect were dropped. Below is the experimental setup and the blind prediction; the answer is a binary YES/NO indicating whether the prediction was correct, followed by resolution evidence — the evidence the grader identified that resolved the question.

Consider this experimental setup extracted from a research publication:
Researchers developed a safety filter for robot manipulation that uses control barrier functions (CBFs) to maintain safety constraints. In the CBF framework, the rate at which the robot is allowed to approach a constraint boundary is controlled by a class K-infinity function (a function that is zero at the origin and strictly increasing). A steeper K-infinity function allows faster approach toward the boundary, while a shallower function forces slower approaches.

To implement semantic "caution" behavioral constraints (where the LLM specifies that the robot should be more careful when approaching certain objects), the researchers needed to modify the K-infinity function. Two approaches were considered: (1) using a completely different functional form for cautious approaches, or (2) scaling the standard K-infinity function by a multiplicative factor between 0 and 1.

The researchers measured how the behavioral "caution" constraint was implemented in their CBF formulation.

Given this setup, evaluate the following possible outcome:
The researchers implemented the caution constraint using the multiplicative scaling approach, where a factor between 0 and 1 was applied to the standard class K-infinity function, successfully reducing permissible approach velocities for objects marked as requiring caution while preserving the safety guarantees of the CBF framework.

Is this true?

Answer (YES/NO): YES